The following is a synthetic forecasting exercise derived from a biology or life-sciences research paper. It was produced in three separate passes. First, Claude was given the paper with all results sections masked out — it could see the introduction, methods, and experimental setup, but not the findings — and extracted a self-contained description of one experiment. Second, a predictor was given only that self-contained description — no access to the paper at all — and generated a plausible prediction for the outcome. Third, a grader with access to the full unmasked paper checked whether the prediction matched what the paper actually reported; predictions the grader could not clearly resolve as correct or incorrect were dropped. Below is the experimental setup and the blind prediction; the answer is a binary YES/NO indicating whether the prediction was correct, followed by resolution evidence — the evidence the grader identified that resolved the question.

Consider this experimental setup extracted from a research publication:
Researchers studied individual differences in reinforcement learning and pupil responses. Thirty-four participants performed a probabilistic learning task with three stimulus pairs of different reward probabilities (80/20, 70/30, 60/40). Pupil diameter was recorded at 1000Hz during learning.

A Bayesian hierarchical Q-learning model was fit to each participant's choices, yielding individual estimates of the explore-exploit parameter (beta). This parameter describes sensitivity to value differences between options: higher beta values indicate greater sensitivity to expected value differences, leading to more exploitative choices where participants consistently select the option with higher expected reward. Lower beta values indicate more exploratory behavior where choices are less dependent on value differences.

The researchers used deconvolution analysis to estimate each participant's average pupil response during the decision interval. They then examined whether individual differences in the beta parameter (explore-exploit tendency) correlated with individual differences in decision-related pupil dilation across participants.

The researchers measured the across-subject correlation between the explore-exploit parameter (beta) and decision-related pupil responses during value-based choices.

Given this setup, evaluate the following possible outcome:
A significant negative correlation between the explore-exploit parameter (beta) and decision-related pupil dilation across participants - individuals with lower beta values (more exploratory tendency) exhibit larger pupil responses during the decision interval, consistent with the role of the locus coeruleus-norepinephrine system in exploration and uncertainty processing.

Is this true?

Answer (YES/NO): NO